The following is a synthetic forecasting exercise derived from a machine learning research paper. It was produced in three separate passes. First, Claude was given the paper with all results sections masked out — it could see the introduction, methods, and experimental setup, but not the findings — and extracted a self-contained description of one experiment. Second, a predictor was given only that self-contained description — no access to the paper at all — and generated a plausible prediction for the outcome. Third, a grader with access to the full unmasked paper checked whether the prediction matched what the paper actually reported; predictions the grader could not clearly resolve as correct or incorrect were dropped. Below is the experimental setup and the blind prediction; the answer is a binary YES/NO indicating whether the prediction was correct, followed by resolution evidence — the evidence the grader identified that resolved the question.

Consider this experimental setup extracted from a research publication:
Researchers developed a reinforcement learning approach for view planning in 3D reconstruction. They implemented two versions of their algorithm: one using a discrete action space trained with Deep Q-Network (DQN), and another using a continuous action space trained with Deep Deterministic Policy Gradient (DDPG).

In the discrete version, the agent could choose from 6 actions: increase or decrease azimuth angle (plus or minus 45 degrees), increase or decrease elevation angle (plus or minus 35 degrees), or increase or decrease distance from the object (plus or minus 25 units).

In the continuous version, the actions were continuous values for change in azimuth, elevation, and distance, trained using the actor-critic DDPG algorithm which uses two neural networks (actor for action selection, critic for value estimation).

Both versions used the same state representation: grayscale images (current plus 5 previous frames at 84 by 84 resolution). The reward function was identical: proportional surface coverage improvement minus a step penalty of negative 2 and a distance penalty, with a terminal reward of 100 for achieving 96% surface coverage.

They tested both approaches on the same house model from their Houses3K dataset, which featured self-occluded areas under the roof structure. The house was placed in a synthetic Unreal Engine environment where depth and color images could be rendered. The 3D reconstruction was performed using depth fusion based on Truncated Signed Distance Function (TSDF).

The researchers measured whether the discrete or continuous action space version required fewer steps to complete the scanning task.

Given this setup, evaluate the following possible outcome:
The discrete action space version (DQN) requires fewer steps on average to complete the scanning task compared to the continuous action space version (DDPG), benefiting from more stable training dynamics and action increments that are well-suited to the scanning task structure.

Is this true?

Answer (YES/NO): NO